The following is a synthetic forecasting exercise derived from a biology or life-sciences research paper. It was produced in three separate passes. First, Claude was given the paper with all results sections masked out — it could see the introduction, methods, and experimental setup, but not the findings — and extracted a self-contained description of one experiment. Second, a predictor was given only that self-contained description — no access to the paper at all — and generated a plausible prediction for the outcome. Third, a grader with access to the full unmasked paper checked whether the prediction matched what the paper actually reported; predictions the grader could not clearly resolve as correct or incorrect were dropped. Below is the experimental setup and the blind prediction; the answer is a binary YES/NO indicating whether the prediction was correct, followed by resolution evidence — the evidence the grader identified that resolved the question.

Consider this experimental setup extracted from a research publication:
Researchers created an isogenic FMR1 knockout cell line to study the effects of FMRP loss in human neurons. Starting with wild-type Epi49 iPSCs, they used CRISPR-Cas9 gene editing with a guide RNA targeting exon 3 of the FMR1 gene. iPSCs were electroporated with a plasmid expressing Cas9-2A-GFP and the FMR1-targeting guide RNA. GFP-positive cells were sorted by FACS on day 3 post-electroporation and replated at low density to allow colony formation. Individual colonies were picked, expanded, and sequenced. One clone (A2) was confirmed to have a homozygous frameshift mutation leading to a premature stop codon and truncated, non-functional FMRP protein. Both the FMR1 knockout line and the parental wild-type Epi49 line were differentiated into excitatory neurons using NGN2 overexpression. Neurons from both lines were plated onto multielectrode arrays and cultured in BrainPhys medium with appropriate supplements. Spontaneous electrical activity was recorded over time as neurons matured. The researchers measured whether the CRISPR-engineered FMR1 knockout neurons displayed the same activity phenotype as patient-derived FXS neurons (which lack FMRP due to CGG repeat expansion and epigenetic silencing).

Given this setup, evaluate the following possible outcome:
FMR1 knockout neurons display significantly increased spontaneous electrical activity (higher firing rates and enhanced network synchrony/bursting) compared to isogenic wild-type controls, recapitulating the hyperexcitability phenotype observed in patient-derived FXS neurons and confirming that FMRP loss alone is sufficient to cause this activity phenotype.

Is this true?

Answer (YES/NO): YES